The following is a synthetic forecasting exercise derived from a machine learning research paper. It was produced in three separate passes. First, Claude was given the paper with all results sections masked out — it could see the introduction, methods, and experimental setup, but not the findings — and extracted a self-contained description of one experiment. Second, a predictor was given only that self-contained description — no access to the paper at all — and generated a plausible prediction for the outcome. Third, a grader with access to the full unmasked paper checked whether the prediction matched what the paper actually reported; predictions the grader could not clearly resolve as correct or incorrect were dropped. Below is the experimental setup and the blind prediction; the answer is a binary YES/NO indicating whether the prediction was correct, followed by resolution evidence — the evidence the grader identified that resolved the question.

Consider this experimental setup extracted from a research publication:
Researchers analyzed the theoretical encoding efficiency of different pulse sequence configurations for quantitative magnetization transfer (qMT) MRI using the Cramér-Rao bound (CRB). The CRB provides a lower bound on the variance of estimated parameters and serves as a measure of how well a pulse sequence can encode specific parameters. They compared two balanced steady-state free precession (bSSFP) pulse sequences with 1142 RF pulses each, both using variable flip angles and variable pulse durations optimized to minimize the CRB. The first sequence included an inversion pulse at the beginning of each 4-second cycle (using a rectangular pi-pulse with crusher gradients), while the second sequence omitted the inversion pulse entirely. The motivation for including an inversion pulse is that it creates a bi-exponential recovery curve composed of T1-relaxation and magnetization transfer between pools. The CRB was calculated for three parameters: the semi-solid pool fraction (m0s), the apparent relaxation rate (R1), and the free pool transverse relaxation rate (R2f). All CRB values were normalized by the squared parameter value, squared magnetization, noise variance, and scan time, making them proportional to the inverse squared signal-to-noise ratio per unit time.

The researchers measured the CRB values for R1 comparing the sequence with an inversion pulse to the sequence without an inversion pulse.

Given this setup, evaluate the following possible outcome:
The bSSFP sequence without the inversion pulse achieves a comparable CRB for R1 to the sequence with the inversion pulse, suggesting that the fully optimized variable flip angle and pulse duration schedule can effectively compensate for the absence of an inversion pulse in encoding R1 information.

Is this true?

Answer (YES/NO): NO